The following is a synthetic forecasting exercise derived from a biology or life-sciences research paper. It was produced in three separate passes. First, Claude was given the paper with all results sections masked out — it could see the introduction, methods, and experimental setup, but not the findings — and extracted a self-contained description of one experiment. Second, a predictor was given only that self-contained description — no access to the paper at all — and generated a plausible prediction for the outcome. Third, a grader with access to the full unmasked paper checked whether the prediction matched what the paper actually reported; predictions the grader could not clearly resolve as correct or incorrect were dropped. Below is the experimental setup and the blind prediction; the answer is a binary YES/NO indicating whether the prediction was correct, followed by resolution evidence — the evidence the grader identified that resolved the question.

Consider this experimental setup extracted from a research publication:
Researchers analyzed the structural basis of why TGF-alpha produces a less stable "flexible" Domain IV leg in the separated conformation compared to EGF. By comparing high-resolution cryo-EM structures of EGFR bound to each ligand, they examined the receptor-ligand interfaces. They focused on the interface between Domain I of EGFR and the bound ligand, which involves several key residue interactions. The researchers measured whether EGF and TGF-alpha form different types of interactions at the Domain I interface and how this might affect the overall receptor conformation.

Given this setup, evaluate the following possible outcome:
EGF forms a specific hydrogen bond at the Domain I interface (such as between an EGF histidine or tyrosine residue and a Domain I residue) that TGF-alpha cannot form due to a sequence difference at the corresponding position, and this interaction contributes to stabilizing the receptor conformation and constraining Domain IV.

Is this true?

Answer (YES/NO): NO